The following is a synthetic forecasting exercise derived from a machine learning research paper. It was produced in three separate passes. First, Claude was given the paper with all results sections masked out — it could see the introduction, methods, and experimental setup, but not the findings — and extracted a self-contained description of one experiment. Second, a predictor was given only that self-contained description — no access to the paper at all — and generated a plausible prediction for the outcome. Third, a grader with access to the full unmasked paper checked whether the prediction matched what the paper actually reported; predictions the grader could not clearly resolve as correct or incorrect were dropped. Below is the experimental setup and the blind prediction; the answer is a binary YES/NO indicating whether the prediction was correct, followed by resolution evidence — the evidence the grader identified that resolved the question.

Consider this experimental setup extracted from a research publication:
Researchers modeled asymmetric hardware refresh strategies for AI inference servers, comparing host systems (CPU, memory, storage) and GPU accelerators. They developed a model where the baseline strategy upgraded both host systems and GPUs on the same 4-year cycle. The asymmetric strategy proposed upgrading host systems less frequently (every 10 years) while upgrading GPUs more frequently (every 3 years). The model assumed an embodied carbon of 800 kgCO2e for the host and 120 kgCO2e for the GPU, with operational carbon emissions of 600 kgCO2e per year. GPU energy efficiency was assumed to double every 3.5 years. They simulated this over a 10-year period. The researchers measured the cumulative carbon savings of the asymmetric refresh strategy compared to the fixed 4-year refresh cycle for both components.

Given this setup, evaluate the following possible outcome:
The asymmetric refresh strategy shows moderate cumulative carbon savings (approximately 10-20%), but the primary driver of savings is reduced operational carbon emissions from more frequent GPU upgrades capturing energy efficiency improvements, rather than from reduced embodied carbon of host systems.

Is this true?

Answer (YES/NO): NO